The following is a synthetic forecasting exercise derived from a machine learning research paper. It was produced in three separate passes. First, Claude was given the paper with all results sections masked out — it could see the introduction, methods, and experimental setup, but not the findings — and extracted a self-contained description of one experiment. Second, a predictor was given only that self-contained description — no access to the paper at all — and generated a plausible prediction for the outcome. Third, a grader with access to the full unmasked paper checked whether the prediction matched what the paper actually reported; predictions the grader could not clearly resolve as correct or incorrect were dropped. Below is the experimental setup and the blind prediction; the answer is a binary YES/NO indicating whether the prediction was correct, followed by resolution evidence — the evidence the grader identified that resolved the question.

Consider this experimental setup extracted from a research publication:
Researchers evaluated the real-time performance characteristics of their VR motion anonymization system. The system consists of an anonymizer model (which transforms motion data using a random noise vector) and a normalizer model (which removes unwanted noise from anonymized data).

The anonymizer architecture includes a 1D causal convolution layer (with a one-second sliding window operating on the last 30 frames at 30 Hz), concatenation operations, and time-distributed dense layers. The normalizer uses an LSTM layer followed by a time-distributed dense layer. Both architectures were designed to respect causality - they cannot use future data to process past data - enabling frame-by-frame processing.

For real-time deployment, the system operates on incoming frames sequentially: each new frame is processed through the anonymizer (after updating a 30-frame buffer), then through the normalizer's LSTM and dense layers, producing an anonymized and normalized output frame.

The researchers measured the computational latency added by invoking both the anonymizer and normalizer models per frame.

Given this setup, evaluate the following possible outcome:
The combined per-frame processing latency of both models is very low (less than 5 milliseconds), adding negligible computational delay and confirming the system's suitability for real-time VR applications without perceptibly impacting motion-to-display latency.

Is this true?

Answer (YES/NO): YES